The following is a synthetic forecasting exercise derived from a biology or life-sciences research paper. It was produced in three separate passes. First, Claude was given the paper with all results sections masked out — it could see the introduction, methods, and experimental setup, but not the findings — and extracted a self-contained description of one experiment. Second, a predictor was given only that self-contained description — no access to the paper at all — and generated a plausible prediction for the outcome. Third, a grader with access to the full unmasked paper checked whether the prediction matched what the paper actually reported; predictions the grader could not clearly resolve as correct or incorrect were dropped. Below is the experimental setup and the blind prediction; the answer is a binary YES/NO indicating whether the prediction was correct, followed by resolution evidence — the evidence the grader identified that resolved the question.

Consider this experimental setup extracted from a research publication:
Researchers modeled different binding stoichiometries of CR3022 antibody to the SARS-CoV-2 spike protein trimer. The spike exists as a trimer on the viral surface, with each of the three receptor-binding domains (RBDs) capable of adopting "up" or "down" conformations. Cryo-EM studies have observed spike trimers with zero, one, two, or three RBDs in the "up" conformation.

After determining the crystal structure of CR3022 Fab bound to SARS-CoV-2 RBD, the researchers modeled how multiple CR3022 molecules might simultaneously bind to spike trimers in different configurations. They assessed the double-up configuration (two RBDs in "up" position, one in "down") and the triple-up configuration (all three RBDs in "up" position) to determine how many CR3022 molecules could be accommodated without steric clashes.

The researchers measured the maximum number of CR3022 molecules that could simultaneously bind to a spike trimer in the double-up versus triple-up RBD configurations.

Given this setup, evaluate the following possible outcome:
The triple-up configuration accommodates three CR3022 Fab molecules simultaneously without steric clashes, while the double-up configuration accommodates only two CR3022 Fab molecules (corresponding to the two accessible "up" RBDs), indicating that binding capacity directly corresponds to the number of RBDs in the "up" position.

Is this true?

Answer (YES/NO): NO